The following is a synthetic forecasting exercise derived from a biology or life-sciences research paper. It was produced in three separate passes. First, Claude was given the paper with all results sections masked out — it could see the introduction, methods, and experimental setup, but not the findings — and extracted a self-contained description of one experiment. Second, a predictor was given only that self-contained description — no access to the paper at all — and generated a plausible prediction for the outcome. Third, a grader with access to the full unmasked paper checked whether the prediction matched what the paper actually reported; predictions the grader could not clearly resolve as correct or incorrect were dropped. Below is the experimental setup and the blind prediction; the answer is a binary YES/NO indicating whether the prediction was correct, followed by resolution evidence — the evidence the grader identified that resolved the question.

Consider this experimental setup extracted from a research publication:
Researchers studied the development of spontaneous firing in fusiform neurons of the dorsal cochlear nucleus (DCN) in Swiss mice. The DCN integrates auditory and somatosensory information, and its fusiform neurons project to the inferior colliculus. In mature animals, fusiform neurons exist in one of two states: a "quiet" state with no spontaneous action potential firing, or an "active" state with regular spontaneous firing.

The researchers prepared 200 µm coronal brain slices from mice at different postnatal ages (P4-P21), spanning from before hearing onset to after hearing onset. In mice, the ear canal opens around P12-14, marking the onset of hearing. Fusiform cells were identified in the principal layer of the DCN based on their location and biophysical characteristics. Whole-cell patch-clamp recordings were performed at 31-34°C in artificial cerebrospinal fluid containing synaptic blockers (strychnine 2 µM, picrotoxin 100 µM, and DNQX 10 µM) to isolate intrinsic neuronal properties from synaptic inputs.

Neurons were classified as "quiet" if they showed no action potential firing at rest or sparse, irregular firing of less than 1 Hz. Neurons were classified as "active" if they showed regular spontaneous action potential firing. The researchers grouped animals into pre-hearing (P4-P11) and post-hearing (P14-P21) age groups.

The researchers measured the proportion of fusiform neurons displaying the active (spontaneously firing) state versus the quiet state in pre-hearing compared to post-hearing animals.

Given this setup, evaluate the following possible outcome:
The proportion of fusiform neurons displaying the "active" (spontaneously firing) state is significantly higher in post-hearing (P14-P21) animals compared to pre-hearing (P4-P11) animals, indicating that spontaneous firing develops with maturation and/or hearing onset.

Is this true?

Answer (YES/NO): YES